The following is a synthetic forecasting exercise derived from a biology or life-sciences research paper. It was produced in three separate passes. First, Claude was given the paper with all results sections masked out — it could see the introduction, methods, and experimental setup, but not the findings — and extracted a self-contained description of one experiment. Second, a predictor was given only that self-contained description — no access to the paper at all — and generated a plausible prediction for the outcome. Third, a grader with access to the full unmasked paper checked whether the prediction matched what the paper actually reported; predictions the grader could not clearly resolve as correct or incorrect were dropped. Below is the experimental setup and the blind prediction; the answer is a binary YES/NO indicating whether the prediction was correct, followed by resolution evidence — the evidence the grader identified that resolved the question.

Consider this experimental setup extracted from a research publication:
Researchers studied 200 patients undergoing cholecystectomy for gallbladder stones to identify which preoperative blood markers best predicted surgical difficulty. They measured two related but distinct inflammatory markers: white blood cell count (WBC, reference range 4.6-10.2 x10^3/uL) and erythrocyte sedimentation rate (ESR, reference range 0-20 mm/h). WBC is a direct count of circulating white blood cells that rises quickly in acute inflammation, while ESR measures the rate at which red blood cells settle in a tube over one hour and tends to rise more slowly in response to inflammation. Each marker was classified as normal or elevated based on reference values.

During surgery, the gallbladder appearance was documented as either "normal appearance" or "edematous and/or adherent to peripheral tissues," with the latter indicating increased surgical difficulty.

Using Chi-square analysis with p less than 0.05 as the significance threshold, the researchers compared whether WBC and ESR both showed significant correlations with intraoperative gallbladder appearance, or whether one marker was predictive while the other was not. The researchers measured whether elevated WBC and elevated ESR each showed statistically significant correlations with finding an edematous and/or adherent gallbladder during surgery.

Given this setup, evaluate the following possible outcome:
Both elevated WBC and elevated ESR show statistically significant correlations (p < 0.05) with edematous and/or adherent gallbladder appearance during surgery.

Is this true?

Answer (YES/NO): NO